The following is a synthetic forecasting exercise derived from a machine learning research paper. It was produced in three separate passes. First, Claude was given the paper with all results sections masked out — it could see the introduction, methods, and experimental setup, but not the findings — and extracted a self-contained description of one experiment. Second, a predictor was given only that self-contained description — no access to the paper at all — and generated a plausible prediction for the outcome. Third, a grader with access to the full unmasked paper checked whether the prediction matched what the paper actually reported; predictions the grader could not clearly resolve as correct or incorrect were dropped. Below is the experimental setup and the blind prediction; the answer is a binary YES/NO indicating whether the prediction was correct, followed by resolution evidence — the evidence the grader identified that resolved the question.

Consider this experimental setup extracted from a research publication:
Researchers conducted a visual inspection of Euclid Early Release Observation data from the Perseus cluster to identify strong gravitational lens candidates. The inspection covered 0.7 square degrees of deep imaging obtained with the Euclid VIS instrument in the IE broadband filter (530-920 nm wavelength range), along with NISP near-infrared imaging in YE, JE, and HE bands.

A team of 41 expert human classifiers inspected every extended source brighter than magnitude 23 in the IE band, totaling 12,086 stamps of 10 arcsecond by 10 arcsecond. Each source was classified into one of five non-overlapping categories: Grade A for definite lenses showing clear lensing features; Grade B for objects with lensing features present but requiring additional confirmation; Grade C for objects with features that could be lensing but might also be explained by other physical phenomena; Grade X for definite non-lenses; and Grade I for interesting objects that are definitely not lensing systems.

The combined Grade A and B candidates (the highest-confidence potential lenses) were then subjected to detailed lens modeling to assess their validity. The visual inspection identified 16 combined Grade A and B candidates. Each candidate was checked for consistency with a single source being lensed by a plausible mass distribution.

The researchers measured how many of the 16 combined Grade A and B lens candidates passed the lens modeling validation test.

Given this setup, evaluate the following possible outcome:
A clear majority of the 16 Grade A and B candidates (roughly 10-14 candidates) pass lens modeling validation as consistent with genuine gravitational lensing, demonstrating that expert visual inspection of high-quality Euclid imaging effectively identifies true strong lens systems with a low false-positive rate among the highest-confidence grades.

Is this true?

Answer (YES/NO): NO